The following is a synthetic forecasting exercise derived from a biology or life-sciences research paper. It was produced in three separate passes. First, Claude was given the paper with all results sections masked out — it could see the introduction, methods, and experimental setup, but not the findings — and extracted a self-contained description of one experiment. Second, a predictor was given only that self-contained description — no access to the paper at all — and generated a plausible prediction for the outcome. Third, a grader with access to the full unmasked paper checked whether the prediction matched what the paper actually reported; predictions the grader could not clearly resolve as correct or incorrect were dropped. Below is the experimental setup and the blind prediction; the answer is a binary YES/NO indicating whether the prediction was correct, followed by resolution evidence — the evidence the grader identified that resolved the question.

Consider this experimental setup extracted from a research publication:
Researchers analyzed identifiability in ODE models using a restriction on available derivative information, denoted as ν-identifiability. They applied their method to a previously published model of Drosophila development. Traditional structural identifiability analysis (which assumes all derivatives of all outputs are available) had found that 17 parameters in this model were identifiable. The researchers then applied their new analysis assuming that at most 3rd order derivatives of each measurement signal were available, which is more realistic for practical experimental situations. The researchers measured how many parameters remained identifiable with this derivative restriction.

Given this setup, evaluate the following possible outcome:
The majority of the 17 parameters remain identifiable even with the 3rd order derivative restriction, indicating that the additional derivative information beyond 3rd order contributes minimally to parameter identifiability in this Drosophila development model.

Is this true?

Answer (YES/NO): NO